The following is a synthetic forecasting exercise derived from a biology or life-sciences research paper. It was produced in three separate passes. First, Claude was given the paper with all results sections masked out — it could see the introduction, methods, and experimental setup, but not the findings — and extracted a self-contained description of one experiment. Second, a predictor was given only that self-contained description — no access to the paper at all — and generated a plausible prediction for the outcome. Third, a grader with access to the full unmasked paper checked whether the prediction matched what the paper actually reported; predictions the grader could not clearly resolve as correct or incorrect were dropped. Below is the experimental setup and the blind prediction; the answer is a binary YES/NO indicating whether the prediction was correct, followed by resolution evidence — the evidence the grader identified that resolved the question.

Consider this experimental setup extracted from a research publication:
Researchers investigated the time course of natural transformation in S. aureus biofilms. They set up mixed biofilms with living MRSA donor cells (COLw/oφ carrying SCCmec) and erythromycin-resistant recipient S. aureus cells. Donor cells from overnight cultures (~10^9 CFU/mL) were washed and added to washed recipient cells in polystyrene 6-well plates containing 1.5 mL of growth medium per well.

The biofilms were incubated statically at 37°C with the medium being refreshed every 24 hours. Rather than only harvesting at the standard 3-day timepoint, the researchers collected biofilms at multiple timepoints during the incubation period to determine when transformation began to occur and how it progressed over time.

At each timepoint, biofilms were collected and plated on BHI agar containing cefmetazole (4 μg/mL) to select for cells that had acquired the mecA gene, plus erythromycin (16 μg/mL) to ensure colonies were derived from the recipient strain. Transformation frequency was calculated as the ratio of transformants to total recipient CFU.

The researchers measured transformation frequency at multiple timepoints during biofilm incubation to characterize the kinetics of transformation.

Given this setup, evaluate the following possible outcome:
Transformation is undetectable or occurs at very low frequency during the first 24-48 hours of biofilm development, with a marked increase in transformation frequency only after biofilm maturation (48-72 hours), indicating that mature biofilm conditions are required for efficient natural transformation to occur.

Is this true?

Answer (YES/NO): NO